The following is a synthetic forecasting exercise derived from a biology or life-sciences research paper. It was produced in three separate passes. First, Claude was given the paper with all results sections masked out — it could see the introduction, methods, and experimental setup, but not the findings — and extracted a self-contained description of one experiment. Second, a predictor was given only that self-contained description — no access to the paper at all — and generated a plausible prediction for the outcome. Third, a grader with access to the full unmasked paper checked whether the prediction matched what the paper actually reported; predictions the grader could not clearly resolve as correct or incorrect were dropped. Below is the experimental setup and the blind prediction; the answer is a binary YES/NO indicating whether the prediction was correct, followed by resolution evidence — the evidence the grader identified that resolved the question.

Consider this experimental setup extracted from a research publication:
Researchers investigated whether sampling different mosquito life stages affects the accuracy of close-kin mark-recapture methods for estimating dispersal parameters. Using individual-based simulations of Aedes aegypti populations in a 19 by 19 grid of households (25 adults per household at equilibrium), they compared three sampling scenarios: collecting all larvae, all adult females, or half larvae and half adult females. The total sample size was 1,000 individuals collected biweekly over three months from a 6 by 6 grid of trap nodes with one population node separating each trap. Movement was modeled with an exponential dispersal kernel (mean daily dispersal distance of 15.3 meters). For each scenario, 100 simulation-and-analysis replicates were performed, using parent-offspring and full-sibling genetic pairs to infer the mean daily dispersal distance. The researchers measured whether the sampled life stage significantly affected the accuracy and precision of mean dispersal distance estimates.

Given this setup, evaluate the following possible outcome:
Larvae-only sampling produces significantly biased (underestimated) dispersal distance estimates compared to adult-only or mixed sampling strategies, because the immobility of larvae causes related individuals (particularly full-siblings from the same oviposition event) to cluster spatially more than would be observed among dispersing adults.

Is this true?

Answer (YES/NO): NO